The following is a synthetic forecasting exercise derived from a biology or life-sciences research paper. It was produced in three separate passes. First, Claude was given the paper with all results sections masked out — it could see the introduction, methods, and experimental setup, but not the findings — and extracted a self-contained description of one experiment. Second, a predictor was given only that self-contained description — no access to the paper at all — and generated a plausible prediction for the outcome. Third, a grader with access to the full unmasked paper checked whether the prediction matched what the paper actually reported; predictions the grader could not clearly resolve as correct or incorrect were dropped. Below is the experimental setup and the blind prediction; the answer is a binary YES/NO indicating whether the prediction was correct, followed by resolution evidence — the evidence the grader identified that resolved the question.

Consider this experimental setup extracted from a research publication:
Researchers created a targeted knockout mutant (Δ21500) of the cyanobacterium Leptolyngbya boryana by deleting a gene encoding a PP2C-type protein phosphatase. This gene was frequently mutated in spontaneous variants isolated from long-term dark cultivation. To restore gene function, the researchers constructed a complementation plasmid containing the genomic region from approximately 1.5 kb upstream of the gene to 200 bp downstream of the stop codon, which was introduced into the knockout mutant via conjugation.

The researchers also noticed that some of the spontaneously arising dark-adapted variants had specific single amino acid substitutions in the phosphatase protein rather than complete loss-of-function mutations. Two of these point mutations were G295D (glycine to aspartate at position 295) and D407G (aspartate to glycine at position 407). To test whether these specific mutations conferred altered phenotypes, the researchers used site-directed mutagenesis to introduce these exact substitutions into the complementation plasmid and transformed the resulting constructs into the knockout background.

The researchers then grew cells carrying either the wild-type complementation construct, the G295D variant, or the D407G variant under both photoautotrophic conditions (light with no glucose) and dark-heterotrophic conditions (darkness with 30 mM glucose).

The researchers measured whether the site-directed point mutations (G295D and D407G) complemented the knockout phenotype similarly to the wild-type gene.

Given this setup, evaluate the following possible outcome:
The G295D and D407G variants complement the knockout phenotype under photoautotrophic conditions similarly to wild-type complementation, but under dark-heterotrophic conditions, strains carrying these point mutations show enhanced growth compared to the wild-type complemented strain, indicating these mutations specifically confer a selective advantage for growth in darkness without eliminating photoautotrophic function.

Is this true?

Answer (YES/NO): NO